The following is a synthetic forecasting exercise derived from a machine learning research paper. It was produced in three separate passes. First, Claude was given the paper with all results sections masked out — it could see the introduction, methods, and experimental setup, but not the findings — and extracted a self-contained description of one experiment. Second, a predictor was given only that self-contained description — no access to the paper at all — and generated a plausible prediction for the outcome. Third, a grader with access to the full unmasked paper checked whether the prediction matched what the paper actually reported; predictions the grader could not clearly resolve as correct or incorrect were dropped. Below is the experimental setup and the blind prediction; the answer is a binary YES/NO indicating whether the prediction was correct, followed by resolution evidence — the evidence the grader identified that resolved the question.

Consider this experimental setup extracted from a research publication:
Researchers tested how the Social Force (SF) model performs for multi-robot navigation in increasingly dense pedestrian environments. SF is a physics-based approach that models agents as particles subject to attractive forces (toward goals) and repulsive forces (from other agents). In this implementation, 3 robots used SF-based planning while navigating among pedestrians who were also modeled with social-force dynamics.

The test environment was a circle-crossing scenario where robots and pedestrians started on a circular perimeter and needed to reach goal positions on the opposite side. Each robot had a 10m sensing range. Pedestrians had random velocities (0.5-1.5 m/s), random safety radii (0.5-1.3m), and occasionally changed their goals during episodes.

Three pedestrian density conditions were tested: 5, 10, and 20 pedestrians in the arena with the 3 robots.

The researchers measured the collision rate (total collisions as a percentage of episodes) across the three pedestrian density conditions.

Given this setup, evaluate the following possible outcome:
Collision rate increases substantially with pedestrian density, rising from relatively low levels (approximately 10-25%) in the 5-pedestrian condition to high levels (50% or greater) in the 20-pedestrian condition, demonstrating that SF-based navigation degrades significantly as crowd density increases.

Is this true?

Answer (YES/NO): NO